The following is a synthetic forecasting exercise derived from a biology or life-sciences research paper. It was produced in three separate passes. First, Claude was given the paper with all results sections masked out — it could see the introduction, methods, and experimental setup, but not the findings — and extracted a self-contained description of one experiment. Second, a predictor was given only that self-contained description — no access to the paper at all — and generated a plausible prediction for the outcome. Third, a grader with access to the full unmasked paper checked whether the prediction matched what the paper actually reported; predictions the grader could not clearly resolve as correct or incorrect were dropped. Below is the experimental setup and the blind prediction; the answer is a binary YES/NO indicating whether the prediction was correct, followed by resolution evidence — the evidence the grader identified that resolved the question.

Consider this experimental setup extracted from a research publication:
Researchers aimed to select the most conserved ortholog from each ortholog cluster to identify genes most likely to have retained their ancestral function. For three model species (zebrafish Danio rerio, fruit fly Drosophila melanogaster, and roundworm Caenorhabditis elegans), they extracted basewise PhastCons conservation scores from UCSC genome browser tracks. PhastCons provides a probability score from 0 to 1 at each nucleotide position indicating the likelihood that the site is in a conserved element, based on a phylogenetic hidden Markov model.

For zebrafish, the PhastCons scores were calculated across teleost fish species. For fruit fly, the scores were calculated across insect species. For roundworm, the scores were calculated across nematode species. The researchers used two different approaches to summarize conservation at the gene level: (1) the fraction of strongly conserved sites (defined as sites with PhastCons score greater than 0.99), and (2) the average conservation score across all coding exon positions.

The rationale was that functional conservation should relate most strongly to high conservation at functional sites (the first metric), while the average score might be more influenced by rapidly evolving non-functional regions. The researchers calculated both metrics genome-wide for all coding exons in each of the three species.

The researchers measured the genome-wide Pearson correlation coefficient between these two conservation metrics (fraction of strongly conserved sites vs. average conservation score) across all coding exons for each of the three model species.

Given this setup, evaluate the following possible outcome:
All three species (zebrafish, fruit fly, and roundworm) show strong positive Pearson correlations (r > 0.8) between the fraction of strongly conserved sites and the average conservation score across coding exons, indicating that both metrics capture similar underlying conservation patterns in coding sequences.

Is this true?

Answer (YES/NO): NO